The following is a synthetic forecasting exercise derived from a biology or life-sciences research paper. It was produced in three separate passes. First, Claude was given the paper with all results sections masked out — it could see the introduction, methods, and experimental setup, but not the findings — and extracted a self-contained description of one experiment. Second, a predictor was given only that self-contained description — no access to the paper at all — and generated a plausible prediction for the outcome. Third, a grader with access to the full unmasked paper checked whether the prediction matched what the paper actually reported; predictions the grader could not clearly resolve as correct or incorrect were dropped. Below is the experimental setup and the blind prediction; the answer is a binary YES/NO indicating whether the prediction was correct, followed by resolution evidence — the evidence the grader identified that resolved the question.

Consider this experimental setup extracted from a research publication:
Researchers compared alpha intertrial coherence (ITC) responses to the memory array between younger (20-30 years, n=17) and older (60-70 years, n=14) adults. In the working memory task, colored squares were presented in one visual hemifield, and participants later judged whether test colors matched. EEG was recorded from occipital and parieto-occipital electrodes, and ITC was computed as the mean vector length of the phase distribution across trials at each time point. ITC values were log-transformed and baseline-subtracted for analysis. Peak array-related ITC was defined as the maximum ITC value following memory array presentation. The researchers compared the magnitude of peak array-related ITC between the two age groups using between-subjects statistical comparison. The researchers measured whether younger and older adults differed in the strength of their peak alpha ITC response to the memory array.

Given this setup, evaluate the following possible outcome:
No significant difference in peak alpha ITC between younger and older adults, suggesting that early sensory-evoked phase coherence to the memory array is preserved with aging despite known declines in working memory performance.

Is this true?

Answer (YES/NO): YES